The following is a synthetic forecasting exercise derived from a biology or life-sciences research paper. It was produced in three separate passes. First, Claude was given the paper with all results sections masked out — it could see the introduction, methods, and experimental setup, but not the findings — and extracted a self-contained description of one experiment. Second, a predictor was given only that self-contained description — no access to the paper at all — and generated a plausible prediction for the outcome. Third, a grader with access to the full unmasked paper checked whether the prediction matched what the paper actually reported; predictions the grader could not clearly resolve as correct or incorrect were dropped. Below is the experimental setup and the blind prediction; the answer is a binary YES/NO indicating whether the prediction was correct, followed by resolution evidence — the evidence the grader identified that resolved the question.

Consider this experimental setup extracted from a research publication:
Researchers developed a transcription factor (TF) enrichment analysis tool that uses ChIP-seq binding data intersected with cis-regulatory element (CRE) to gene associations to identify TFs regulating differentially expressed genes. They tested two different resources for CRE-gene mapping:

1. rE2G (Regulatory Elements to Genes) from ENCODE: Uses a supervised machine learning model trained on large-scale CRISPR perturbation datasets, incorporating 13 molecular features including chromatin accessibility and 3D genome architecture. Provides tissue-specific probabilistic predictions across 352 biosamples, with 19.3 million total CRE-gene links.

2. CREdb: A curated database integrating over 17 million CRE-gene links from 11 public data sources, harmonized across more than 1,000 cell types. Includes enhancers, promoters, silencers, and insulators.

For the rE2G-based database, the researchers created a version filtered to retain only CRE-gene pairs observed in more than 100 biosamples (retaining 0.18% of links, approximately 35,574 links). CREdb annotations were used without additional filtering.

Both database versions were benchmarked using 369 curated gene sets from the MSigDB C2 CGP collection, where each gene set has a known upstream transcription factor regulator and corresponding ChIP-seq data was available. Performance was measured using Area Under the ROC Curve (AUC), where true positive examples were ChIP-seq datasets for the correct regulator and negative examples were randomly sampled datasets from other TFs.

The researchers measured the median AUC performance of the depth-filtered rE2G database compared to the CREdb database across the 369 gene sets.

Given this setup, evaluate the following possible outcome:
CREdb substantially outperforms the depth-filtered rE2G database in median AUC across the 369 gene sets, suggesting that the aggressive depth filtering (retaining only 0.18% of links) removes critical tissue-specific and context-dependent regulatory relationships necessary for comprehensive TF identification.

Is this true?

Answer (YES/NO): NO